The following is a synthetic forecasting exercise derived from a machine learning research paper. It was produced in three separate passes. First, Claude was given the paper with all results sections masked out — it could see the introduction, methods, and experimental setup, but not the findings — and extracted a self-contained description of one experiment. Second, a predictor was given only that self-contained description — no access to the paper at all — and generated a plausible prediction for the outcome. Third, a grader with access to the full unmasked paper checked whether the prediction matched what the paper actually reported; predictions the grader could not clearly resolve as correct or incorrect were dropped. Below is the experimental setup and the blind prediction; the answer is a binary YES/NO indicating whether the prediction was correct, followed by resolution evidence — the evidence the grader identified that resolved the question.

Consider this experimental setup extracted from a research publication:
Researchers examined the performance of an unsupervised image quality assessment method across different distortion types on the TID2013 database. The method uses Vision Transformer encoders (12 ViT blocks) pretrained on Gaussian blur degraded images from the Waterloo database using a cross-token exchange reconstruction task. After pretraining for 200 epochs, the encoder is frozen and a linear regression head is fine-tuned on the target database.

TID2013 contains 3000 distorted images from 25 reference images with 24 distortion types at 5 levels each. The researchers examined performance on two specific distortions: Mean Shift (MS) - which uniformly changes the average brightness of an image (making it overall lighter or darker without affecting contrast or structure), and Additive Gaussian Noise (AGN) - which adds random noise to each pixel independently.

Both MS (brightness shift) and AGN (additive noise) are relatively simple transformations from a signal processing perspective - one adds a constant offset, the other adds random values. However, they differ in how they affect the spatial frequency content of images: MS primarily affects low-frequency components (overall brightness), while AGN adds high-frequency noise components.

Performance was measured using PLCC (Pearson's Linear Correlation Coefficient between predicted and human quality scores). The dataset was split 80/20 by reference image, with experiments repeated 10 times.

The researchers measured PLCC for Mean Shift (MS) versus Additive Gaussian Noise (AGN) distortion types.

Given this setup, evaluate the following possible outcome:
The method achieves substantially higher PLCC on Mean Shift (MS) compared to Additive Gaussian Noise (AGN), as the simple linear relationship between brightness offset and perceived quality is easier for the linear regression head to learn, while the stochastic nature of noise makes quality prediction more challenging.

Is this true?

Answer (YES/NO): NO